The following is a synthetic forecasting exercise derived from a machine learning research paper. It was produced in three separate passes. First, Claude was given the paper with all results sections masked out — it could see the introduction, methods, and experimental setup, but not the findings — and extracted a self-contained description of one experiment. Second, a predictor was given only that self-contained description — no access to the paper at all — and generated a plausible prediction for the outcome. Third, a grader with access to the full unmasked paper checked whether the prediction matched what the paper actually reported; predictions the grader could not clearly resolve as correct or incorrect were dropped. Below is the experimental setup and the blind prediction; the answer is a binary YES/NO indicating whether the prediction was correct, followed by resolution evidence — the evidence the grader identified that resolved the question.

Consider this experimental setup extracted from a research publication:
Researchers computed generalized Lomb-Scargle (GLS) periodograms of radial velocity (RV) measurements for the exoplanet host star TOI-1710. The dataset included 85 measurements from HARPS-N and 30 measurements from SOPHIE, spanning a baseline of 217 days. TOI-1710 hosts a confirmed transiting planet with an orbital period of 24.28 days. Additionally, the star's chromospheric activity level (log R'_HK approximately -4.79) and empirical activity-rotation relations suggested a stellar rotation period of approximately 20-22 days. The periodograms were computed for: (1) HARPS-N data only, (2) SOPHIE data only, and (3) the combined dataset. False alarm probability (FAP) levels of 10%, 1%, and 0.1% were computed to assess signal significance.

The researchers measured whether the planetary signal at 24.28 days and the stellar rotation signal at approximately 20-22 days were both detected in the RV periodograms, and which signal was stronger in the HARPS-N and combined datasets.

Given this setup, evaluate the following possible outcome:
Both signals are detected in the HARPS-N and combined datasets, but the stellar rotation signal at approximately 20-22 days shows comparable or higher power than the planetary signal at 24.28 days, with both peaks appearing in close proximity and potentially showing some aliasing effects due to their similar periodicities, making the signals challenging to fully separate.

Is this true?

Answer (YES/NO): YES